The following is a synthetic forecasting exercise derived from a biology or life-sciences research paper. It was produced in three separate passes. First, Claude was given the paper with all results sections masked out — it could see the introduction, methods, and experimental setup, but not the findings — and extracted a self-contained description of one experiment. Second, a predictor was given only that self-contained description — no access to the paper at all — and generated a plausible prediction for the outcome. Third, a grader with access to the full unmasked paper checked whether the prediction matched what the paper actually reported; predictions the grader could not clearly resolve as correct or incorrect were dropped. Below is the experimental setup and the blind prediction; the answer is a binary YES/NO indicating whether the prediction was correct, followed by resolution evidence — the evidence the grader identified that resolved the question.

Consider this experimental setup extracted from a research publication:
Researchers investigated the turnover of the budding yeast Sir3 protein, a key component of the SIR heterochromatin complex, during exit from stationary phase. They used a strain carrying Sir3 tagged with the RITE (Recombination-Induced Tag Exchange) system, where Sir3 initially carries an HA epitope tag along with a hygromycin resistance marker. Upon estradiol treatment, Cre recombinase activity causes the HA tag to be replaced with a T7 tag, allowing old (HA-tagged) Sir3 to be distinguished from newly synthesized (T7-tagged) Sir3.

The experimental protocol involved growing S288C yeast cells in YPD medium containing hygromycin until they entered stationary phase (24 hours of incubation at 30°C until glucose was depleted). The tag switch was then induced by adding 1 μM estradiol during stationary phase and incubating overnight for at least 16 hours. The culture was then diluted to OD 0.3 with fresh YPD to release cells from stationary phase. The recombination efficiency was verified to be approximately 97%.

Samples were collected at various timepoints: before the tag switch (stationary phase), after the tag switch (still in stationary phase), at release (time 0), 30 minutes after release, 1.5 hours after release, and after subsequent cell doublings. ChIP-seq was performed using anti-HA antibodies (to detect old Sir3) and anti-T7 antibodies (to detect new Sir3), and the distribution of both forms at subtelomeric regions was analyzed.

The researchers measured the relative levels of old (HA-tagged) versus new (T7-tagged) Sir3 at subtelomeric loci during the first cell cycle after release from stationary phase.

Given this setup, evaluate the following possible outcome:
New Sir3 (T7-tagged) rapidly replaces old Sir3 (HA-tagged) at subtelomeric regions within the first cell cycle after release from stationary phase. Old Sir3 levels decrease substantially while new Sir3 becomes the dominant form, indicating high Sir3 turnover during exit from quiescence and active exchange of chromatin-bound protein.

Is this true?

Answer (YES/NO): YES